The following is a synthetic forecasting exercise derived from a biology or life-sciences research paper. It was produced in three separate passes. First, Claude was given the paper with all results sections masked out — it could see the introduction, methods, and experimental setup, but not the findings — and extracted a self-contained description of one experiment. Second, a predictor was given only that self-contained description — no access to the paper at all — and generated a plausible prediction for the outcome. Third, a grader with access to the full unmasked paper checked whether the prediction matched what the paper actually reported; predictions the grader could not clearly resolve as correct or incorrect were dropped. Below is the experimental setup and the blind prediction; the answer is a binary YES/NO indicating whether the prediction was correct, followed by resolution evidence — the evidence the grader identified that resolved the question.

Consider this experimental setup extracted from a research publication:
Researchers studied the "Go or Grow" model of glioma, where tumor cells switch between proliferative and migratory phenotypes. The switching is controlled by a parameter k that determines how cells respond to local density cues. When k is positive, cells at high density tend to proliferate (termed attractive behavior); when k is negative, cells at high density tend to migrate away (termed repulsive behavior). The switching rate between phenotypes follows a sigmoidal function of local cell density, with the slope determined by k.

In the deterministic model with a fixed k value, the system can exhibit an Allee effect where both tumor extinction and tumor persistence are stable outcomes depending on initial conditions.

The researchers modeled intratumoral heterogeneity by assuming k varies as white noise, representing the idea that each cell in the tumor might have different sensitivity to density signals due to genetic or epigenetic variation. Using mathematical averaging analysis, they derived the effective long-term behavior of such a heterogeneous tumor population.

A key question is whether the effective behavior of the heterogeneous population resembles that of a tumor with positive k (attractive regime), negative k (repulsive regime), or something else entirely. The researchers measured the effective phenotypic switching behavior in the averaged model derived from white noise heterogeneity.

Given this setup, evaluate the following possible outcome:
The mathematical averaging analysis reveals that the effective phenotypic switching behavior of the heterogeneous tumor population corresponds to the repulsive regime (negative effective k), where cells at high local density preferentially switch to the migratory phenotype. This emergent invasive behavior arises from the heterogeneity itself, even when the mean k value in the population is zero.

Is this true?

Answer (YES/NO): NO